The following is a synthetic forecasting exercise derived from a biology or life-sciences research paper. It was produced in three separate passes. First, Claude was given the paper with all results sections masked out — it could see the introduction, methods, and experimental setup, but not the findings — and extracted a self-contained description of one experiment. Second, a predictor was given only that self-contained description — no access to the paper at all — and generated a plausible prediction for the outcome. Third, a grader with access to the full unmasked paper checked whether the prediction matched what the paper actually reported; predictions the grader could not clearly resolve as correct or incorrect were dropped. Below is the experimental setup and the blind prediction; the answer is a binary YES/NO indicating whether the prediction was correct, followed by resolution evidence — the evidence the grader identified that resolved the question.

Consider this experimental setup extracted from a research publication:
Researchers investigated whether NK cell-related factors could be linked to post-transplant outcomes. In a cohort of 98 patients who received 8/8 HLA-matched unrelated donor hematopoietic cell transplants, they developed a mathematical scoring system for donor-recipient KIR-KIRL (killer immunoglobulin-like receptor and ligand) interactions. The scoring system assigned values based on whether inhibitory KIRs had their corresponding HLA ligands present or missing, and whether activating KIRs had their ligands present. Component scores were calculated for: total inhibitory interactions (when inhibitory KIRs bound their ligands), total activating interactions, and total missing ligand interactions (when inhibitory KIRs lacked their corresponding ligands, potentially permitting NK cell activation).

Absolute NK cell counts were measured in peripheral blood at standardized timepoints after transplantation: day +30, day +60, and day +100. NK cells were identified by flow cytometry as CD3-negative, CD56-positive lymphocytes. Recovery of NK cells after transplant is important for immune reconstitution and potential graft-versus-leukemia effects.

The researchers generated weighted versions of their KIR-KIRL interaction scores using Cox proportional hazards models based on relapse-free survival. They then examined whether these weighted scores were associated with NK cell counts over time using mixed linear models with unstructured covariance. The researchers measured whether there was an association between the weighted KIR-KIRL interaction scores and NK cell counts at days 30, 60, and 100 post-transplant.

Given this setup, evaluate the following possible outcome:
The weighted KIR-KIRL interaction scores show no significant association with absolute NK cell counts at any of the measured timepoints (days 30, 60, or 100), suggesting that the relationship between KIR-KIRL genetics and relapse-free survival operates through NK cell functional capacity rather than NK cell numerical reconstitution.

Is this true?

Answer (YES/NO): NO